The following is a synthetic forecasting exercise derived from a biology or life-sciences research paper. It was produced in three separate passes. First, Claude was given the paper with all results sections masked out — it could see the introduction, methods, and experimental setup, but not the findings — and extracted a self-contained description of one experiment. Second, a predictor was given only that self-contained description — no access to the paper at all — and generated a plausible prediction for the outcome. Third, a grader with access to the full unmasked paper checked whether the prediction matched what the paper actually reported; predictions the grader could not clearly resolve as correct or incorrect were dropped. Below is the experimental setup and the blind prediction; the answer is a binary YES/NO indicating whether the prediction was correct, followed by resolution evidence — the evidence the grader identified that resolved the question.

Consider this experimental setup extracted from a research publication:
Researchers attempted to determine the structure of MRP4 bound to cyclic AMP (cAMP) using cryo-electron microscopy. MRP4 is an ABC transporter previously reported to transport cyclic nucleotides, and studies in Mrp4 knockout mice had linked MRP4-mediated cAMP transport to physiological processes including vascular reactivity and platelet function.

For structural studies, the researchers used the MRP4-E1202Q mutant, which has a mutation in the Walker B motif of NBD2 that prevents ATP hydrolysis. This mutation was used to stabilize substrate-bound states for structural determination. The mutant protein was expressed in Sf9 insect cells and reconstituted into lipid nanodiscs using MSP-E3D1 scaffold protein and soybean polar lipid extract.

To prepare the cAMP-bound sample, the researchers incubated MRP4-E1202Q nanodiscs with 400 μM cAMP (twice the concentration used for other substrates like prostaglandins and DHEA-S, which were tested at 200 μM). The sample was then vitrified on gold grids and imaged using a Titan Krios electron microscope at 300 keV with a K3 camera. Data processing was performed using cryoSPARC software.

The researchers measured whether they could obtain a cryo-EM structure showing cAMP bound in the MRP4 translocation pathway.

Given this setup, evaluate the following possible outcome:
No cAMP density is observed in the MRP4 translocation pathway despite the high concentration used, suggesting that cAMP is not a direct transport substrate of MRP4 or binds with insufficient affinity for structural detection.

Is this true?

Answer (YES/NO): YES